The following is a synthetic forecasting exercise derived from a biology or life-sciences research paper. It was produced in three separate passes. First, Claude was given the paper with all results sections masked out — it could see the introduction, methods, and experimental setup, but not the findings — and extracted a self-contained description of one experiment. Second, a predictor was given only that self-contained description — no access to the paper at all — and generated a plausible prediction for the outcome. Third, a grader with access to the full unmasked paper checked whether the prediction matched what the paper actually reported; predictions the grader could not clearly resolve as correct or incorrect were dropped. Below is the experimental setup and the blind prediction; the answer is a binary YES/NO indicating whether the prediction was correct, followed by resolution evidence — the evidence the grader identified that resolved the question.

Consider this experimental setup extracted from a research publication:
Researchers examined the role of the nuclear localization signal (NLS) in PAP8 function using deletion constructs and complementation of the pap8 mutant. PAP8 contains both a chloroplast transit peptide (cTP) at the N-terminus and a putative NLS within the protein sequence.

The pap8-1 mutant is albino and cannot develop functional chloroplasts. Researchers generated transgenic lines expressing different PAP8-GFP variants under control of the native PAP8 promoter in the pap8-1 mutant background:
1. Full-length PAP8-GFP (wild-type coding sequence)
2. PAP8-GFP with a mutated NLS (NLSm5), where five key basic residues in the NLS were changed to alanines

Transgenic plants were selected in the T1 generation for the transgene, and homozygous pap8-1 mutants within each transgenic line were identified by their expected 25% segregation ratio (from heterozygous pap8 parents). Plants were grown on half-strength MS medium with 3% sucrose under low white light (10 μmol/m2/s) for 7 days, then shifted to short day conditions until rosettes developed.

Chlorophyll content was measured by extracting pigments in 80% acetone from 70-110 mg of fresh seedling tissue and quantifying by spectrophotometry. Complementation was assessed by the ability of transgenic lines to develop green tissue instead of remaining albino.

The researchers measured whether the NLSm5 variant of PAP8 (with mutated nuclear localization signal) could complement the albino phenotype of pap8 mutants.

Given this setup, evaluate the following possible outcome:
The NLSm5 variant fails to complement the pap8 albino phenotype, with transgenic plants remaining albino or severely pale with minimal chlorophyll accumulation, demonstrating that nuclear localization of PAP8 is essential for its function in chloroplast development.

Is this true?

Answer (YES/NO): NO